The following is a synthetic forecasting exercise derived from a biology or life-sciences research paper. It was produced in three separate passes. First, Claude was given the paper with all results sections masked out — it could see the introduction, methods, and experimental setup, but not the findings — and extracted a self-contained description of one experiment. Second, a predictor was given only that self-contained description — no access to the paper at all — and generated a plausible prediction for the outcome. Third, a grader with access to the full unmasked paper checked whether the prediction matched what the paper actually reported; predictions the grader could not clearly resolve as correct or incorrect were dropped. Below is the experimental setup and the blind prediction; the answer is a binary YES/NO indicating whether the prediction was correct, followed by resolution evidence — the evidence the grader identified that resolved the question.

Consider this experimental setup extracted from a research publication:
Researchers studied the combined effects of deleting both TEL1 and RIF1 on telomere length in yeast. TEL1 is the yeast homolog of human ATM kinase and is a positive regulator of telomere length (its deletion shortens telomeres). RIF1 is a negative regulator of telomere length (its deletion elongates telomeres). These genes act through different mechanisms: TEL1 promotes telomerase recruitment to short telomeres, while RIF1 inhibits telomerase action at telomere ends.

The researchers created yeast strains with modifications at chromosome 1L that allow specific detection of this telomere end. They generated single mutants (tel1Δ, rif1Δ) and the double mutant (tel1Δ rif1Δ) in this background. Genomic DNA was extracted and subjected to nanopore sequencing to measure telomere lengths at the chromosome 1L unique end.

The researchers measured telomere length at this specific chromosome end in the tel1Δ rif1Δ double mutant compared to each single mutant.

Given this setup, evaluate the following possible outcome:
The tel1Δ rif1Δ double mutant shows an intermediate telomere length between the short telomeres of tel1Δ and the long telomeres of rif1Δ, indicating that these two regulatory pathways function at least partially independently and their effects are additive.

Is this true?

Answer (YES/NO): NO